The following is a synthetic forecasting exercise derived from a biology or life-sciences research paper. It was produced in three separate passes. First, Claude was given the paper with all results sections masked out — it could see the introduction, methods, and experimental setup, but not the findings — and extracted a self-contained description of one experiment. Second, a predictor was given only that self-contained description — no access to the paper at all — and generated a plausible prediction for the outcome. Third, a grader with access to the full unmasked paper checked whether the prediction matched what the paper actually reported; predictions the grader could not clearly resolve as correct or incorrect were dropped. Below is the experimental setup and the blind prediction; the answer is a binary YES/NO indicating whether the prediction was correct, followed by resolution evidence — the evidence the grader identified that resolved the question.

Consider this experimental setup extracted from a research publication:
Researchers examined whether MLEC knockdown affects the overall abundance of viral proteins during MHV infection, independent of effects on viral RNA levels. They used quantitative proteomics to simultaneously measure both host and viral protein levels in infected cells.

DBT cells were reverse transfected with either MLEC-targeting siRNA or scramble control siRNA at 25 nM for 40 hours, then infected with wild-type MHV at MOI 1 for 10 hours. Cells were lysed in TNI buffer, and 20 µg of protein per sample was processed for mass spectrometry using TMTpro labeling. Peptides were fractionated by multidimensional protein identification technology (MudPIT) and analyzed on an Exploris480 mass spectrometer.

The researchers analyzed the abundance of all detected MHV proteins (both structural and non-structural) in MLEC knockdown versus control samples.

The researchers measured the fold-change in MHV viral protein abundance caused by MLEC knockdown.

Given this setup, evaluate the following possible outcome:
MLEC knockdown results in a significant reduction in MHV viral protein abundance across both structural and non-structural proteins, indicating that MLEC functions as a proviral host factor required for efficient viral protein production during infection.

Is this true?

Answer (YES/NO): YES